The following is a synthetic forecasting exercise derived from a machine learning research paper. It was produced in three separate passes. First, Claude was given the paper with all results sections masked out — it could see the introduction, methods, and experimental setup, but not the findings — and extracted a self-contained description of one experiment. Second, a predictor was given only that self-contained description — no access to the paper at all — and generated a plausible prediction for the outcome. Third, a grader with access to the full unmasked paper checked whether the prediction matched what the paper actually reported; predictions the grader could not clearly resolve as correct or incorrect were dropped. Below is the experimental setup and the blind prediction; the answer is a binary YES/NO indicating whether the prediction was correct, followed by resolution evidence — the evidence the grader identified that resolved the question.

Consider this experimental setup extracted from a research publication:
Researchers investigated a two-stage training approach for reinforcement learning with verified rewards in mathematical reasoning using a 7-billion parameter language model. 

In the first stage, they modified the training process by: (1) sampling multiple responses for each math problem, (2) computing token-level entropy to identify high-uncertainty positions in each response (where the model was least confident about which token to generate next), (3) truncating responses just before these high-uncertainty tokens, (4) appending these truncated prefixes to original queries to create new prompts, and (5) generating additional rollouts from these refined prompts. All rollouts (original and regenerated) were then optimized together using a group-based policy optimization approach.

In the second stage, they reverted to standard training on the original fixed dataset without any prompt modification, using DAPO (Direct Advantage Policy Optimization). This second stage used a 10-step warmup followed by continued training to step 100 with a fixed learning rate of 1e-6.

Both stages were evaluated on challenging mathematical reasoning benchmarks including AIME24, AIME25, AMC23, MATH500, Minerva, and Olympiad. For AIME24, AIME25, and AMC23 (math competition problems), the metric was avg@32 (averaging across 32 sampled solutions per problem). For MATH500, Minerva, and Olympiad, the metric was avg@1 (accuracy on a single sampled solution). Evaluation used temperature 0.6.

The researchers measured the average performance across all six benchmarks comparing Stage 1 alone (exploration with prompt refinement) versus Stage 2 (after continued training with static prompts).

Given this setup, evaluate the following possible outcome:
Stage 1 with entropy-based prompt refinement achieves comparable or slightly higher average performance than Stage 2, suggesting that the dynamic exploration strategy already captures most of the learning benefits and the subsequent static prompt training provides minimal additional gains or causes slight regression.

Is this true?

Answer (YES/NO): NO